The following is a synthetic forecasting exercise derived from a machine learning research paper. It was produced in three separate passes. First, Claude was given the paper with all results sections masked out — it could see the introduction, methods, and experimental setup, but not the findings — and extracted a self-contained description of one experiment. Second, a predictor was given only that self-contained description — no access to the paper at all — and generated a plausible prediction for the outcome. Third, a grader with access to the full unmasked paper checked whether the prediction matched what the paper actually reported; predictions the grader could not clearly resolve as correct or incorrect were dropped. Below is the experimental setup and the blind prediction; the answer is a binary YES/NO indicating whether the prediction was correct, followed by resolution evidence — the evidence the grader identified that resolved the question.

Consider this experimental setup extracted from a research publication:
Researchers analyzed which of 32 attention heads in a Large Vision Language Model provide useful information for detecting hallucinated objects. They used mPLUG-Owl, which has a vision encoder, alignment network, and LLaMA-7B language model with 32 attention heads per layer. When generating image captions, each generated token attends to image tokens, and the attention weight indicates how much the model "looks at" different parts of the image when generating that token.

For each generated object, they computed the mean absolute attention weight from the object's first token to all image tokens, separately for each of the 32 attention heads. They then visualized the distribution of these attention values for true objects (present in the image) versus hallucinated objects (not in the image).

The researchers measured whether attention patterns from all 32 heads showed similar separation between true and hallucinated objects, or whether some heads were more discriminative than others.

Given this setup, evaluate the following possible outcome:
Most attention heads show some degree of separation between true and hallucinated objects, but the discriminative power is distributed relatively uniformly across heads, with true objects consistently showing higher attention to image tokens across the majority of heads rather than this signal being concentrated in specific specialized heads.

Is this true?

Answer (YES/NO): NO